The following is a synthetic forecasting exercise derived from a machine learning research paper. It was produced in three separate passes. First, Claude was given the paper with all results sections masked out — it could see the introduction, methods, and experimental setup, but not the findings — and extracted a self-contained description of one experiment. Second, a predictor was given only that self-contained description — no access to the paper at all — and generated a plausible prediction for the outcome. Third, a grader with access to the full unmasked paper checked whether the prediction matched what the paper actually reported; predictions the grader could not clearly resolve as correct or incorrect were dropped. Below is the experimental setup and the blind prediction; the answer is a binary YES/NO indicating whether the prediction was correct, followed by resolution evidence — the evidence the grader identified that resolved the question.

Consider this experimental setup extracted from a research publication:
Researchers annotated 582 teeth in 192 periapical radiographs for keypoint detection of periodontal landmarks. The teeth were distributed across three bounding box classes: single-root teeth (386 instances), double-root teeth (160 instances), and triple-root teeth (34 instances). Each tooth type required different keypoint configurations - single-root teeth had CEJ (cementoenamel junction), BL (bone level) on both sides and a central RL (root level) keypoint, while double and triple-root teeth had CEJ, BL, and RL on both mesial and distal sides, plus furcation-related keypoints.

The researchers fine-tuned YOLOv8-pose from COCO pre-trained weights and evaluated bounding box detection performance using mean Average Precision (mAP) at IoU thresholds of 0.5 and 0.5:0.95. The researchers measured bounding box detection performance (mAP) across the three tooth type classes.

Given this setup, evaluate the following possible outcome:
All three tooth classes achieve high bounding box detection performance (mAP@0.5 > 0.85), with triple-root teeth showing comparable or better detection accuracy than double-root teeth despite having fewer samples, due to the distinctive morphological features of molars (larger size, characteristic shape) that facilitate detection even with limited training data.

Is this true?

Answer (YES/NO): NO